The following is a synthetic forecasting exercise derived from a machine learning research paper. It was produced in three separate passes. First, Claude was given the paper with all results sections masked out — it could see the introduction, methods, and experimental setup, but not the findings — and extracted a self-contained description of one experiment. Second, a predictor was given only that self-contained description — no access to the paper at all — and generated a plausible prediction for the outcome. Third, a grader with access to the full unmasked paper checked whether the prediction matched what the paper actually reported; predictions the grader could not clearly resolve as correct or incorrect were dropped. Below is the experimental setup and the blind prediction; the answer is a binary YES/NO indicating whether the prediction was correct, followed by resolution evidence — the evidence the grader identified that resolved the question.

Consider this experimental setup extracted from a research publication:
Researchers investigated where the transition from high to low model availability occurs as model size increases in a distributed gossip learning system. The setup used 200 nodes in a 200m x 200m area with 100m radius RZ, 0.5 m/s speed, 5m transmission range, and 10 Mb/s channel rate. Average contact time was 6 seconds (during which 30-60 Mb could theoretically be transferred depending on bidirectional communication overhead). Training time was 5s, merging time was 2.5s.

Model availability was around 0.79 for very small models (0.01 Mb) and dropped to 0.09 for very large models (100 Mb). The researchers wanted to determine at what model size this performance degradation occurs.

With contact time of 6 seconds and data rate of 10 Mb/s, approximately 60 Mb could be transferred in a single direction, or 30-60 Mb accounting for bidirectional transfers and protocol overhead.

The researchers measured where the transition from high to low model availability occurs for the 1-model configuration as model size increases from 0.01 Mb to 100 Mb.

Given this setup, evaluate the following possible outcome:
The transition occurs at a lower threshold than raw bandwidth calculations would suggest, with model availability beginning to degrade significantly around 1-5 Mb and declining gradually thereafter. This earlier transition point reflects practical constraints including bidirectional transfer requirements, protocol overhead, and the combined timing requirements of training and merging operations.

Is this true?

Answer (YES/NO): NO